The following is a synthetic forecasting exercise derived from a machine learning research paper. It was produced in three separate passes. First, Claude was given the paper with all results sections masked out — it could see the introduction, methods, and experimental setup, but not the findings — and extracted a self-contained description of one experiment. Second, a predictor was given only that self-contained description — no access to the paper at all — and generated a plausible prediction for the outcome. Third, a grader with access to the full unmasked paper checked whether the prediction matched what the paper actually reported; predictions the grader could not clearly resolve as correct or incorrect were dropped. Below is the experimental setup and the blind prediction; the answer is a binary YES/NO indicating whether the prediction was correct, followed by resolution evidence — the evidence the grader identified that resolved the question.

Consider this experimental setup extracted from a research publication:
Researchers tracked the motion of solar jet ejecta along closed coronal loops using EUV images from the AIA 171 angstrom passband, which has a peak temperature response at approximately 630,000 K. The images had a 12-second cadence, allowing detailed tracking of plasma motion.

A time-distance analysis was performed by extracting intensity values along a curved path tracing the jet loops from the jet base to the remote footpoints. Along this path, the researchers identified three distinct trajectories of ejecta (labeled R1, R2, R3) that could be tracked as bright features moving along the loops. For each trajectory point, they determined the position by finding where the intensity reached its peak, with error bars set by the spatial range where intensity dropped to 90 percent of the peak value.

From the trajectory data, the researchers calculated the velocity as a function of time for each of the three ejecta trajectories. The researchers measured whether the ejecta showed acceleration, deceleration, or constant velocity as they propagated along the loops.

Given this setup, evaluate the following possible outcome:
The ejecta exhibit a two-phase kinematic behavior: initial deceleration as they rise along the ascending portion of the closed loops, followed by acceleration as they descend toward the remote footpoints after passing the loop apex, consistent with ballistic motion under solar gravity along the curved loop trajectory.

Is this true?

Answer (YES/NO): NO